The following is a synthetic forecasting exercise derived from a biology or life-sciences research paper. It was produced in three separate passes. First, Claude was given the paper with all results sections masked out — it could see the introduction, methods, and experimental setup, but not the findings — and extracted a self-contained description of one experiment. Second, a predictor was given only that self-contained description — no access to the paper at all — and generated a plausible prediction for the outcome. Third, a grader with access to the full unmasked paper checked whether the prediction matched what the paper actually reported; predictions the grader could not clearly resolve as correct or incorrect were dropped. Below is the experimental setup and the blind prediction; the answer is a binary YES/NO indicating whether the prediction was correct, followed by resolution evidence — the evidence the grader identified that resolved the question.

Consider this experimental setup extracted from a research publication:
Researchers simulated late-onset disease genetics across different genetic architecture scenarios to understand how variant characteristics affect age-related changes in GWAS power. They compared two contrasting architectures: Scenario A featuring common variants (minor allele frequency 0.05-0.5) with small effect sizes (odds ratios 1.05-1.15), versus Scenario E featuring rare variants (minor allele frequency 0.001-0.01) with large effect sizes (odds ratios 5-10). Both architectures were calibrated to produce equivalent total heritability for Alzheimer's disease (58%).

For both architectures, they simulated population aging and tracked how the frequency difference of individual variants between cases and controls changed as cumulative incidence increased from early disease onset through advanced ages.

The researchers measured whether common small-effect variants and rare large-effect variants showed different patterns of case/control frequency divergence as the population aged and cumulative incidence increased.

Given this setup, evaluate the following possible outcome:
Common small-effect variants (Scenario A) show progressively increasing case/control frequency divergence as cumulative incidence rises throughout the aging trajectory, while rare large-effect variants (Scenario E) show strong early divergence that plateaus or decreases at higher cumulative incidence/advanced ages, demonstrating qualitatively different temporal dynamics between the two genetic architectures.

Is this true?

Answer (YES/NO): NO